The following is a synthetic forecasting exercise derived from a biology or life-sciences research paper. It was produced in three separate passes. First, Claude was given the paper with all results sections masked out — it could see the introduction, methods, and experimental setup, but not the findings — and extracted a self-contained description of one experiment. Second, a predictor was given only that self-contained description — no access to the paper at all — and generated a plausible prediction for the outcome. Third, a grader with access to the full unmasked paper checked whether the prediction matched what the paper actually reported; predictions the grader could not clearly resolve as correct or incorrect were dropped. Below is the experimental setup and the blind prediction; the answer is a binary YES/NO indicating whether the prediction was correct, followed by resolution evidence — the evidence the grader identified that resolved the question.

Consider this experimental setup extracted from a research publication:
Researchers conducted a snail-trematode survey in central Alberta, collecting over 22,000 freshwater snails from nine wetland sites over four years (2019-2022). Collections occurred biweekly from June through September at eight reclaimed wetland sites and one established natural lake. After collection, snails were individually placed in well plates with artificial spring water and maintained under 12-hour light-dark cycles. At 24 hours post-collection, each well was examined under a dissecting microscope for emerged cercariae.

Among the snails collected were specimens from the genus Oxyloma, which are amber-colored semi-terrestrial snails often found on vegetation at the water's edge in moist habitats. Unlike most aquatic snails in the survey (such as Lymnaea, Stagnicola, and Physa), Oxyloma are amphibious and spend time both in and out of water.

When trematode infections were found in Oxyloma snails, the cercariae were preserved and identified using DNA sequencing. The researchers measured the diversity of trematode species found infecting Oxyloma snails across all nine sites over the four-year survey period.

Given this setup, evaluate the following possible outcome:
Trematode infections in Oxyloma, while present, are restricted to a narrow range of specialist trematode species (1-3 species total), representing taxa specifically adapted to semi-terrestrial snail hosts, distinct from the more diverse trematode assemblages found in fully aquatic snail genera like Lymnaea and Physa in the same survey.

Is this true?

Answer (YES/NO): YES